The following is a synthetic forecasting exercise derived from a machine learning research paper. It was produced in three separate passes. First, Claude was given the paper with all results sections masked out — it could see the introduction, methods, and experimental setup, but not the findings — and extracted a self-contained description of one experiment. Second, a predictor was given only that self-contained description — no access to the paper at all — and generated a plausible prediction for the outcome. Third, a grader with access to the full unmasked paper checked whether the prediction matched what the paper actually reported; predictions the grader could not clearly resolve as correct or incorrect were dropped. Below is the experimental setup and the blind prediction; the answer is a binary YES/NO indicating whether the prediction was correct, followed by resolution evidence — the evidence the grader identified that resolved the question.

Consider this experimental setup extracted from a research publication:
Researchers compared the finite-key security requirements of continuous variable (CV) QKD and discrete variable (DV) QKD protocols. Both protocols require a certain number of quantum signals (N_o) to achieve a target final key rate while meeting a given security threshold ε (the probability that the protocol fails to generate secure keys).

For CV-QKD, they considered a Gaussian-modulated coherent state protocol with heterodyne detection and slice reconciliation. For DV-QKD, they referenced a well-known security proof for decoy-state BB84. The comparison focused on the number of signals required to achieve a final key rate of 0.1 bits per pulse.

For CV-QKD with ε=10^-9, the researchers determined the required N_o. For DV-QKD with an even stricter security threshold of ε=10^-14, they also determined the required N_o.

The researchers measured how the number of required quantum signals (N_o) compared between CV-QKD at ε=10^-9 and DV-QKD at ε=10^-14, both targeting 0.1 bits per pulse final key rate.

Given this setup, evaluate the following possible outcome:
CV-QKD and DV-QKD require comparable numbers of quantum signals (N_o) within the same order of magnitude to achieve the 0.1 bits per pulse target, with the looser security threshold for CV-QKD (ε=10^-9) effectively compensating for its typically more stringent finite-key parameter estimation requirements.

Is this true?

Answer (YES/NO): NO